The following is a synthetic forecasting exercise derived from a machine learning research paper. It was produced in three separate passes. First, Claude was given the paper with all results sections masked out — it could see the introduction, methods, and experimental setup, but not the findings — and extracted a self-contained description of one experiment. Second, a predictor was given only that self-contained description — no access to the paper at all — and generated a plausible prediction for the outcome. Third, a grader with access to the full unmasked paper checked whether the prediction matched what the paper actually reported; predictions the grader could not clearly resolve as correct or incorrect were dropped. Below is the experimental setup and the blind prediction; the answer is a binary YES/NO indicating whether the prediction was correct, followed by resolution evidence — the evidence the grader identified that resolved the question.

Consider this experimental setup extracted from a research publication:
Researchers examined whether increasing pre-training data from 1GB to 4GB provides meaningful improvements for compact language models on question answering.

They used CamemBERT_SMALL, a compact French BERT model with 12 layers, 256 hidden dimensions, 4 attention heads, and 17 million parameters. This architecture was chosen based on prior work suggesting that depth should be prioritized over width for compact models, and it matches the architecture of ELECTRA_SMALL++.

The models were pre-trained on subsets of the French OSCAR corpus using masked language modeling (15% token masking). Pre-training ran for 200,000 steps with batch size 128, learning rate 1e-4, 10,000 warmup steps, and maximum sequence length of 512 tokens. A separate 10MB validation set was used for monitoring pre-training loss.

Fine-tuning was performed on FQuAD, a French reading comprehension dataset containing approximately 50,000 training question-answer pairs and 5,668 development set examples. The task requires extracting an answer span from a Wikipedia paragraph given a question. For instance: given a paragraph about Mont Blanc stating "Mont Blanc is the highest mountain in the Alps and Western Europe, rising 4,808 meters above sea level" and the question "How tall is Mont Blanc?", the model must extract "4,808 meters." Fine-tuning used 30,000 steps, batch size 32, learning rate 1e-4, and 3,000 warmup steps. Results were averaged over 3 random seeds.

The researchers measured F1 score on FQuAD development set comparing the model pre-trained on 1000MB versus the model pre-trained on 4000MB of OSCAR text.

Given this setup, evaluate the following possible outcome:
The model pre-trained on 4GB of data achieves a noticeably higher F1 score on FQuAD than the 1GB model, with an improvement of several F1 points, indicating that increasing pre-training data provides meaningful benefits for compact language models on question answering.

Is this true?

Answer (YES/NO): NO